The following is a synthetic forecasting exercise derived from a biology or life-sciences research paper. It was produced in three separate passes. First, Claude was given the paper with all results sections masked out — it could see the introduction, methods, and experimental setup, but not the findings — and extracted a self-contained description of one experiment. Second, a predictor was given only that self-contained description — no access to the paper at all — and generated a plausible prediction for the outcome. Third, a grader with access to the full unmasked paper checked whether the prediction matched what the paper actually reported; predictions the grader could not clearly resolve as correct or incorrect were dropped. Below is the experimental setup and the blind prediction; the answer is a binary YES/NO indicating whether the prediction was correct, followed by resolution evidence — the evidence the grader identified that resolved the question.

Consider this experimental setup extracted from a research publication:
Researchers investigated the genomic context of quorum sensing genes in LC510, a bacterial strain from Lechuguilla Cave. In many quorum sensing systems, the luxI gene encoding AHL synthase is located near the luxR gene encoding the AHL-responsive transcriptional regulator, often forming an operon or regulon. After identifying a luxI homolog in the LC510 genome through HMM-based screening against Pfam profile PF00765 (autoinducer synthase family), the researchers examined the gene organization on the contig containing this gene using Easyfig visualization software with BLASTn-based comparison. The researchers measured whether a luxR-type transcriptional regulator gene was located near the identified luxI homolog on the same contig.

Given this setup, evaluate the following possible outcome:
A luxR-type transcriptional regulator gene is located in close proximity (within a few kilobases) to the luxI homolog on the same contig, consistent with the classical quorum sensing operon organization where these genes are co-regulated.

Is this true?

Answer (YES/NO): NO